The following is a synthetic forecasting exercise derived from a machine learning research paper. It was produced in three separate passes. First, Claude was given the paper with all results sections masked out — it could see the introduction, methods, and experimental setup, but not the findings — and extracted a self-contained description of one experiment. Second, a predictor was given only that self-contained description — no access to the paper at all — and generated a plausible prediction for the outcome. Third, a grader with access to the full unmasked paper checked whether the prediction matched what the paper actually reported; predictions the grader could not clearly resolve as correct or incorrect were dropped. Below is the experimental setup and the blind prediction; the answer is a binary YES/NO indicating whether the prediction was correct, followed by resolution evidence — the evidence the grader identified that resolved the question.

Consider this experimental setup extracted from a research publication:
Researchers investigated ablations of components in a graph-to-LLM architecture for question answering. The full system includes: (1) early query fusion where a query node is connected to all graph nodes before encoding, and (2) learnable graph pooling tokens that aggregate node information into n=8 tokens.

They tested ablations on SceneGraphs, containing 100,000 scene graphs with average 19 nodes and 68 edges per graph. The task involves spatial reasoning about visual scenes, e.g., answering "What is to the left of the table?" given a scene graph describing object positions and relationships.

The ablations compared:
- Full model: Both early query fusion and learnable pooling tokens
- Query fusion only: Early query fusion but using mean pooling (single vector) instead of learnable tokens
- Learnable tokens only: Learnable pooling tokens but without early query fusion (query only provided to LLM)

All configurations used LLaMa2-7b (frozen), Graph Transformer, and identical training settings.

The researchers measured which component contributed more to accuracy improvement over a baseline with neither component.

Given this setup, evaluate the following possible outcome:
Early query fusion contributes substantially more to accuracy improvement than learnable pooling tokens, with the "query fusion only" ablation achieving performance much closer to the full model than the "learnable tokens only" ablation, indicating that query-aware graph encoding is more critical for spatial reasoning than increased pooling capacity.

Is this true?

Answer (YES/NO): NO